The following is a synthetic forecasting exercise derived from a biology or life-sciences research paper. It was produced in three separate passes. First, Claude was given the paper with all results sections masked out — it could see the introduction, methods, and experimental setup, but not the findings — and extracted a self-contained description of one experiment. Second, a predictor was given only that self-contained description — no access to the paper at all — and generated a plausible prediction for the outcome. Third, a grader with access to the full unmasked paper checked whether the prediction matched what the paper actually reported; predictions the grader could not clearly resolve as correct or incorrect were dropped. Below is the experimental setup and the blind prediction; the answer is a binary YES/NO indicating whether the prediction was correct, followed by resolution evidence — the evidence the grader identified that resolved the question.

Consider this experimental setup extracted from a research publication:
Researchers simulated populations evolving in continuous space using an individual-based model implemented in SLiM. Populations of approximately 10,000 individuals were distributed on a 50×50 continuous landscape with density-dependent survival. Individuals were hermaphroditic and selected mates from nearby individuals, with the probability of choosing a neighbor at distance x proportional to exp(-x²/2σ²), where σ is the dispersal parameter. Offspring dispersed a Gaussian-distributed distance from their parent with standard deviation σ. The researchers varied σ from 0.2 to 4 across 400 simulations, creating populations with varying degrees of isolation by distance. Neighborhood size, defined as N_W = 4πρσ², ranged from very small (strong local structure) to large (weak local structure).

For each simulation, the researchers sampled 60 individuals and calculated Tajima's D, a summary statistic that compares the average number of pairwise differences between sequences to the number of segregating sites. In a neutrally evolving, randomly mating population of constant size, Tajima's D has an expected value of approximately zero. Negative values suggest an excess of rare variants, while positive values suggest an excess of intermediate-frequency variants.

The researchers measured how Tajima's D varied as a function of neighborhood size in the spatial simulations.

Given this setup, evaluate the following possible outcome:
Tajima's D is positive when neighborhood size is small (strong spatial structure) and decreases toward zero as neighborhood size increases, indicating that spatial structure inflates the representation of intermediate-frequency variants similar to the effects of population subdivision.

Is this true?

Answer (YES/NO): YES